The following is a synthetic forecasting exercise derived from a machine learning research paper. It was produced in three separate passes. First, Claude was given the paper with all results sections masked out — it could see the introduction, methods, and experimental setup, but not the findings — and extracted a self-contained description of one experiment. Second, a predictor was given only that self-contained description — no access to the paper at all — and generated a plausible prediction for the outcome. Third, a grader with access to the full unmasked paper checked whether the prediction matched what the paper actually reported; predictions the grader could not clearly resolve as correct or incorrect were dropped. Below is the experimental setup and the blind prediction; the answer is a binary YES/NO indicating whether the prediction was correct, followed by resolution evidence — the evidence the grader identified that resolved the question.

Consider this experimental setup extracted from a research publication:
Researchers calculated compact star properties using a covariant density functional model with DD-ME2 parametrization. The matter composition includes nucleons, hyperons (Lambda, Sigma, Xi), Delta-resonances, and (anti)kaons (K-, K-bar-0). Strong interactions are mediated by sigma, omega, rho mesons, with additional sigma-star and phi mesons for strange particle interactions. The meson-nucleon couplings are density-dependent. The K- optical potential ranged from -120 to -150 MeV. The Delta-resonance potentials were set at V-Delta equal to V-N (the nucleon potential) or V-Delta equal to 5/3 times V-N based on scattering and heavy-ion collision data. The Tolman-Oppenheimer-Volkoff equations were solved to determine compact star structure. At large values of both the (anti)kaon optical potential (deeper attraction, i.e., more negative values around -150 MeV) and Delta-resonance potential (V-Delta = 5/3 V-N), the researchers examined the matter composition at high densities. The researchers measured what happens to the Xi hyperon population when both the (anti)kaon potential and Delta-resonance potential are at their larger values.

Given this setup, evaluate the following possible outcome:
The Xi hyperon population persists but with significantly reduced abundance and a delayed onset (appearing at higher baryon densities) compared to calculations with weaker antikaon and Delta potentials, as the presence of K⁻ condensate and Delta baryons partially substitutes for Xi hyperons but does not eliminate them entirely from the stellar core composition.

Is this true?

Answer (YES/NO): NO